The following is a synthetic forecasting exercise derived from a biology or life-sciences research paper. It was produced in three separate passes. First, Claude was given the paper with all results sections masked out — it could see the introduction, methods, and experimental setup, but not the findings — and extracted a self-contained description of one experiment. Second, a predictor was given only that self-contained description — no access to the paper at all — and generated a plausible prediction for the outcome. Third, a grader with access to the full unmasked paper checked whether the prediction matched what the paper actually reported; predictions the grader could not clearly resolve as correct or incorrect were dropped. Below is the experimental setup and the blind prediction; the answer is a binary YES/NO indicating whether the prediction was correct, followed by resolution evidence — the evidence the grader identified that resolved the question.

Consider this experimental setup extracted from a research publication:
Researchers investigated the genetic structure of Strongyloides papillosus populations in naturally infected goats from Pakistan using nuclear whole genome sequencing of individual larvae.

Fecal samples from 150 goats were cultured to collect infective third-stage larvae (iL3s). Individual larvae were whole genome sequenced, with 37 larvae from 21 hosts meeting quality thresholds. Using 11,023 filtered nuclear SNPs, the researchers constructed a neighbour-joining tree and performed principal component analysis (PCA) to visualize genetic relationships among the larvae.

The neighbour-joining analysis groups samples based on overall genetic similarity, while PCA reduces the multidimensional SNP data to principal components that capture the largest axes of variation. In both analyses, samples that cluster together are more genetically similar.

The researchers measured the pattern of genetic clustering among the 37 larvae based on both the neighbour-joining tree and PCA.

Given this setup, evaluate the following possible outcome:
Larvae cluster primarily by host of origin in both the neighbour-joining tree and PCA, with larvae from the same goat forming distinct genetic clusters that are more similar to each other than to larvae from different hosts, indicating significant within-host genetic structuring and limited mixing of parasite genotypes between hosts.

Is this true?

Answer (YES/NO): NO